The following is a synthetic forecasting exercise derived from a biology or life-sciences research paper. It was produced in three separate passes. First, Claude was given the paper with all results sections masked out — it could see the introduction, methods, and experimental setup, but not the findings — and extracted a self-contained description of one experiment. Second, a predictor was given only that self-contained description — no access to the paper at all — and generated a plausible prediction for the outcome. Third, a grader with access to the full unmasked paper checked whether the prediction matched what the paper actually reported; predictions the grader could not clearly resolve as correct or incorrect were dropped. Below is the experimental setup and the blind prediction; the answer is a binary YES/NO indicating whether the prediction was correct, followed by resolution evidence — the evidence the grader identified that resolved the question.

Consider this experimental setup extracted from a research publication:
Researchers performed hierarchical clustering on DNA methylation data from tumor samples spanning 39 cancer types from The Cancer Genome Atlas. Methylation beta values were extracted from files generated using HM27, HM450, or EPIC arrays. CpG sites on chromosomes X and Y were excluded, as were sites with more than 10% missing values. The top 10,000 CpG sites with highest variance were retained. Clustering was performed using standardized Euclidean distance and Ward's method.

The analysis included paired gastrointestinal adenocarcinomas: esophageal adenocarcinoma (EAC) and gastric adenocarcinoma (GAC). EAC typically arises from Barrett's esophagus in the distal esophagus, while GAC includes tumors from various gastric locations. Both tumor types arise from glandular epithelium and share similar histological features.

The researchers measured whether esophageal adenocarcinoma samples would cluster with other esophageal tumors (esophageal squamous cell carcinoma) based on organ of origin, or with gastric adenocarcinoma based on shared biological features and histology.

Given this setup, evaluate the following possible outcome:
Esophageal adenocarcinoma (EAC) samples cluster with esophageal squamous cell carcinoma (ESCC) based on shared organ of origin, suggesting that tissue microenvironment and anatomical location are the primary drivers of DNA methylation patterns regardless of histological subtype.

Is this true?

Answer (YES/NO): NO